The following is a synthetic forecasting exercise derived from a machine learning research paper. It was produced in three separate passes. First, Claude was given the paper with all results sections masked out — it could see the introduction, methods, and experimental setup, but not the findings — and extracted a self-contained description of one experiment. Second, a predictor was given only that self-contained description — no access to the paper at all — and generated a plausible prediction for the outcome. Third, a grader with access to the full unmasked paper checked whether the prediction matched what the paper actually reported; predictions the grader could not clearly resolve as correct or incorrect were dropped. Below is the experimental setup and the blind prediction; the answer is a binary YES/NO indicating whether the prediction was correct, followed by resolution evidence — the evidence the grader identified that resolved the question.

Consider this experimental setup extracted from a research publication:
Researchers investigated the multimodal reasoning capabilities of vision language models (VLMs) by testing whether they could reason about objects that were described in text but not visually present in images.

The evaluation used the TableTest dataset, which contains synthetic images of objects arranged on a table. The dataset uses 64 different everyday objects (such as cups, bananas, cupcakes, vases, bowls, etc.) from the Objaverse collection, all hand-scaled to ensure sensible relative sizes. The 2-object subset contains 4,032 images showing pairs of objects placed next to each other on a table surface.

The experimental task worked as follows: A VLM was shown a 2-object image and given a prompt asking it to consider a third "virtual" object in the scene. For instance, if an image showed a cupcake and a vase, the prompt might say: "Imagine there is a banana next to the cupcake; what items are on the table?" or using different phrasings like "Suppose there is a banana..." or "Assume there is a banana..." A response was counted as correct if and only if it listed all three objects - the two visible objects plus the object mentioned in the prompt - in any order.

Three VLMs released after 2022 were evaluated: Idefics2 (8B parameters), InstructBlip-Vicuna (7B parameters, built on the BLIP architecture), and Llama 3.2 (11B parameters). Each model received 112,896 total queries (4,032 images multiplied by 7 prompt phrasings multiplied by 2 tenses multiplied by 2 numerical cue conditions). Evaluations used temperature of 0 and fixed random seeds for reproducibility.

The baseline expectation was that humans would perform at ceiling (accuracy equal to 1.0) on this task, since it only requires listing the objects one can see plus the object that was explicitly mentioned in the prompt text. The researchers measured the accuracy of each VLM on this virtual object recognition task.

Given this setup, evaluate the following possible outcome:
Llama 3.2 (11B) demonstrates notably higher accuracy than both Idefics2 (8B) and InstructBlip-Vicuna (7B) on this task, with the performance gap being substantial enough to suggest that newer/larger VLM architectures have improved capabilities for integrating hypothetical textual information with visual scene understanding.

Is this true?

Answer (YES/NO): NO